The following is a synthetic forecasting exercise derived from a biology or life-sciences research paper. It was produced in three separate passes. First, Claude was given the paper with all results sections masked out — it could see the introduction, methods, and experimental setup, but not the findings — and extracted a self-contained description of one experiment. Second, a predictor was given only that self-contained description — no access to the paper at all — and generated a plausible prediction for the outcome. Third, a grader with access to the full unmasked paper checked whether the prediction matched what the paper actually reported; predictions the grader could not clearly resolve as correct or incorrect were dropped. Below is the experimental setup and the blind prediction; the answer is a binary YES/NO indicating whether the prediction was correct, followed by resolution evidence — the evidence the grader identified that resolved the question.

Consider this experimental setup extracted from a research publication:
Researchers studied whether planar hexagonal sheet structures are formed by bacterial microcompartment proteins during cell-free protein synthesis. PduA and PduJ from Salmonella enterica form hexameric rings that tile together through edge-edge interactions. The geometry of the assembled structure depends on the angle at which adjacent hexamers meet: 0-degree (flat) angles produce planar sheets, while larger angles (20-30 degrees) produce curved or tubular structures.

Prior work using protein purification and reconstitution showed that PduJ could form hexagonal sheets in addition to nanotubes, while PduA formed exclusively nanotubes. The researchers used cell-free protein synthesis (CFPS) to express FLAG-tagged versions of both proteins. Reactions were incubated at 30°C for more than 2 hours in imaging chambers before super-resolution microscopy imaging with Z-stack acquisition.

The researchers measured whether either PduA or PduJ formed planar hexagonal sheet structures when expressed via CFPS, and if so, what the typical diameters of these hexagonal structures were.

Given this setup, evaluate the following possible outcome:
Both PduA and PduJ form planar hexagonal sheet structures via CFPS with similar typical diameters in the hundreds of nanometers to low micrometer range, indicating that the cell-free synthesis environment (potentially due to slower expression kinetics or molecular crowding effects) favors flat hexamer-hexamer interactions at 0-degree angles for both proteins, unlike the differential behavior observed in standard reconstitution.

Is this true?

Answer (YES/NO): NO